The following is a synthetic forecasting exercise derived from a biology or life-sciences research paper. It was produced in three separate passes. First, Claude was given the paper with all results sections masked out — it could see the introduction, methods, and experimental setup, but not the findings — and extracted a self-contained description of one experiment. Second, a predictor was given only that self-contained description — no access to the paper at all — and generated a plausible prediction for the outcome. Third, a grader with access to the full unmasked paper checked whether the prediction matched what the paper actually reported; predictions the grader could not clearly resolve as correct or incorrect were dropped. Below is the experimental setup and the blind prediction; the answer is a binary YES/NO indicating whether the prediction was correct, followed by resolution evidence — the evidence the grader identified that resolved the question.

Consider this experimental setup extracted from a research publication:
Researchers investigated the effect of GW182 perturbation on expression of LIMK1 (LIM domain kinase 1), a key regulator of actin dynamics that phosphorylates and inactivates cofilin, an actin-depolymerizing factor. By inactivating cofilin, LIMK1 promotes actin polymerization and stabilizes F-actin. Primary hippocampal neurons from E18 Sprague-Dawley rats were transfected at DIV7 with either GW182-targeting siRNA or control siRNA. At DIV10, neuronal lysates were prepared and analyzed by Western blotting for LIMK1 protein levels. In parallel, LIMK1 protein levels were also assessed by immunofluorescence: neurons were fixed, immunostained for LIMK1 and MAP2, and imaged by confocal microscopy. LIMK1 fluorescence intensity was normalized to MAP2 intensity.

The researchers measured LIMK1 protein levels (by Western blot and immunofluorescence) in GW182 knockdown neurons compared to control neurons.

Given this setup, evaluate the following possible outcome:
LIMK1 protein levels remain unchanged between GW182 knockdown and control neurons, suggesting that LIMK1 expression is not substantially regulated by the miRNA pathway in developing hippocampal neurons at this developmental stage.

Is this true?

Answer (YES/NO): NO